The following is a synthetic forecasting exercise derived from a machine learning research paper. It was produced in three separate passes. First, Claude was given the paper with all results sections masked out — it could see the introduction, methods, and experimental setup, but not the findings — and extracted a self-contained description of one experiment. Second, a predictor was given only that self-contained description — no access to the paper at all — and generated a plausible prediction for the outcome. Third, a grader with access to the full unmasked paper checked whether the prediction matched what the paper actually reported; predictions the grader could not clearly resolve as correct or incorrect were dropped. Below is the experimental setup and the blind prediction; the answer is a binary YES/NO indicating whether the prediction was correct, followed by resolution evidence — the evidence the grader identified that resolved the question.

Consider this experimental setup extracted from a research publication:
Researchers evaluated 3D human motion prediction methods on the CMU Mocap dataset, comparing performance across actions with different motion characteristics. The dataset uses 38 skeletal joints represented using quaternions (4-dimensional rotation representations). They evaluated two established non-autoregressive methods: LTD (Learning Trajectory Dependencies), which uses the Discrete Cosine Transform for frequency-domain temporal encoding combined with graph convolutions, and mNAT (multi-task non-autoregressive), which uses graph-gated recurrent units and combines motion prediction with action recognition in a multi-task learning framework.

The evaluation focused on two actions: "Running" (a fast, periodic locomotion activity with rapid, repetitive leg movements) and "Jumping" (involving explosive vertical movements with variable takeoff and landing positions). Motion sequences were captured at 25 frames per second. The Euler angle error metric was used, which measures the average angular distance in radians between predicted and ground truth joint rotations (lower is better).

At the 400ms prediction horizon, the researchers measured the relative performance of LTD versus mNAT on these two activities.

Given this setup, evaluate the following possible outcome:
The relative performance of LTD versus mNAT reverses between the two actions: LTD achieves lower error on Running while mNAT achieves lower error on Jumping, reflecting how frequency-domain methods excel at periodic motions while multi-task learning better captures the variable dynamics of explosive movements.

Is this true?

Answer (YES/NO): NO